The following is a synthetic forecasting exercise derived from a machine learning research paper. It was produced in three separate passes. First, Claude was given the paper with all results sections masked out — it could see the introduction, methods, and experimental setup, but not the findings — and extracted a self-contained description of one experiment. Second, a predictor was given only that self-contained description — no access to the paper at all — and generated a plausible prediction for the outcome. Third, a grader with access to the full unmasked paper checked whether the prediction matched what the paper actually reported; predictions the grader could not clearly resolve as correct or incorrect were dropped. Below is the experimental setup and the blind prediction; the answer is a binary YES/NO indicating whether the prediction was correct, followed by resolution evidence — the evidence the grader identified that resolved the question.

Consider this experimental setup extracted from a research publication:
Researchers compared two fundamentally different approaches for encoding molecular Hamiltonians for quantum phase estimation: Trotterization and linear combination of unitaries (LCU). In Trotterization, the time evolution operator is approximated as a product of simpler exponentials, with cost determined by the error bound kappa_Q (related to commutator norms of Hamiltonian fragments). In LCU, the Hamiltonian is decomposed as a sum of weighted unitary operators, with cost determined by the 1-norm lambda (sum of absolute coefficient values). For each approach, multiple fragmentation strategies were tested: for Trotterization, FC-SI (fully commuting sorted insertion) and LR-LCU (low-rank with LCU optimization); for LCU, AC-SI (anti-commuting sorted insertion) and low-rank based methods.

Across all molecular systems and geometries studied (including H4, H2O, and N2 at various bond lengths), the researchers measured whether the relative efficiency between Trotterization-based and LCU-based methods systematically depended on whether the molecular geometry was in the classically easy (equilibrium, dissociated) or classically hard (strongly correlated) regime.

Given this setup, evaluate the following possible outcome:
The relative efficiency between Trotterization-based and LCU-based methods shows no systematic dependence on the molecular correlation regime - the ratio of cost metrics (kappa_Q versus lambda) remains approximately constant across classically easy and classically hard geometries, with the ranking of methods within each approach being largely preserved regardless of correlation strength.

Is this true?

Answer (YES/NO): NO